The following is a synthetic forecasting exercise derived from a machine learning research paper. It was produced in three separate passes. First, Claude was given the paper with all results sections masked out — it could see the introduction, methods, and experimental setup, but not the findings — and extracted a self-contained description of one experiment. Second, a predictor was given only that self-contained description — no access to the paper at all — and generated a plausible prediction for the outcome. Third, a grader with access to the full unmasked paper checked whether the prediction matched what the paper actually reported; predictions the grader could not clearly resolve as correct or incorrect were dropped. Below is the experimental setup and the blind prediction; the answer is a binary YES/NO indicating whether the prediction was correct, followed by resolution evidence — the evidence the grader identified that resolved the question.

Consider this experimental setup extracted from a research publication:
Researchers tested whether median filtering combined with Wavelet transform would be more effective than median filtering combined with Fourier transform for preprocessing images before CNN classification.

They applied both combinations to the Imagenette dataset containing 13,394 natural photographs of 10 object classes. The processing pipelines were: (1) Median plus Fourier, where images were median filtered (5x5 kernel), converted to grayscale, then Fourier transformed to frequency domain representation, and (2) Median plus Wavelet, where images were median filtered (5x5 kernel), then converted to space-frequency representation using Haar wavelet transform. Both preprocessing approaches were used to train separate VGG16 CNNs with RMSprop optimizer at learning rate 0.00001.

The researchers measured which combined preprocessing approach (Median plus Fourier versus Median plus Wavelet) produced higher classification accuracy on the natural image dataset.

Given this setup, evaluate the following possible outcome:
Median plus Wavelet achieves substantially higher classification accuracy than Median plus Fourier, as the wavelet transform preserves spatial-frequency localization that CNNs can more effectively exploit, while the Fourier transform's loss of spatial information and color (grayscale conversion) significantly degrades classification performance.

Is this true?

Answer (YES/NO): YES